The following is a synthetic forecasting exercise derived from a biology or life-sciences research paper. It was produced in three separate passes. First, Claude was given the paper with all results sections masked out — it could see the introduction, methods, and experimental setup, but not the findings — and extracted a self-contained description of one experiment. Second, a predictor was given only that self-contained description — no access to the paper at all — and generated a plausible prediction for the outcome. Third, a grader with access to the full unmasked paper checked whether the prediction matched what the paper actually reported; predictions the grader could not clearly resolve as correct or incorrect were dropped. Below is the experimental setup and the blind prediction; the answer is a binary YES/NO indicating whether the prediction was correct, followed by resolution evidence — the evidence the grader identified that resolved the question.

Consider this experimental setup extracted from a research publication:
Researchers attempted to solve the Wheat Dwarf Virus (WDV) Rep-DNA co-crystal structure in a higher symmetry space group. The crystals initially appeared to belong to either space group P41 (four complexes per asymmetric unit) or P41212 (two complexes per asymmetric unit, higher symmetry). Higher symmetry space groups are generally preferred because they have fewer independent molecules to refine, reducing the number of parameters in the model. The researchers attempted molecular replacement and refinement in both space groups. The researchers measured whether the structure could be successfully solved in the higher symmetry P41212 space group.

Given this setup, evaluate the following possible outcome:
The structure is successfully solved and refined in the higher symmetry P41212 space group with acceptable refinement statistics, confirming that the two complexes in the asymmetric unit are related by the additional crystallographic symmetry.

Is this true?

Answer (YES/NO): NO